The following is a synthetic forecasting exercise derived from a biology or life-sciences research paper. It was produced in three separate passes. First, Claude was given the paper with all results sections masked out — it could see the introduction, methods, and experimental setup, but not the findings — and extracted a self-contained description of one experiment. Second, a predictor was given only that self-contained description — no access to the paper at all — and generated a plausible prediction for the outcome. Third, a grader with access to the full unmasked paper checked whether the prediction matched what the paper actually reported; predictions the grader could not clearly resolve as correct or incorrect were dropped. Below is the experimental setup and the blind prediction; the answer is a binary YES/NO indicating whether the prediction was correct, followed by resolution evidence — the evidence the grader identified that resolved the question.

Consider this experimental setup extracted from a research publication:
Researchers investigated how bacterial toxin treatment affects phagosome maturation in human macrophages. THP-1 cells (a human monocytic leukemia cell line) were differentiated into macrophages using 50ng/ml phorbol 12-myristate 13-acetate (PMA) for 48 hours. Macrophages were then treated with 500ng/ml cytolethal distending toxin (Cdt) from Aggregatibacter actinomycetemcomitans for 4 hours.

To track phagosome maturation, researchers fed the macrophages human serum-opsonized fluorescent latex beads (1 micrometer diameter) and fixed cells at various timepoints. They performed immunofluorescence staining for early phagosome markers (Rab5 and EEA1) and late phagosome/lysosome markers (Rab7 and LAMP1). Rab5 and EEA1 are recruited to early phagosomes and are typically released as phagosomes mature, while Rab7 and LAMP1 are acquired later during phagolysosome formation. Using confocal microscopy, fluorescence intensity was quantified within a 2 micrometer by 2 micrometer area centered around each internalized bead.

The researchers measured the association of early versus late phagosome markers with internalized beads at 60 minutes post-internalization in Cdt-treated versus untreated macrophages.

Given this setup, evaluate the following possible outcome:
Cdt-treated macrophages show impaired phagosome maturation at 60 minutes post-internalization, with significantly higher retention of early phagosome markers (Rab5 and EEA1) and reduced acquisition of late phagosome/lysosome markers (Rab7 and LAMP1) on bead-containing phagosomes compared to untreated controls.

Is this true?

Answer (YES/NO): NO